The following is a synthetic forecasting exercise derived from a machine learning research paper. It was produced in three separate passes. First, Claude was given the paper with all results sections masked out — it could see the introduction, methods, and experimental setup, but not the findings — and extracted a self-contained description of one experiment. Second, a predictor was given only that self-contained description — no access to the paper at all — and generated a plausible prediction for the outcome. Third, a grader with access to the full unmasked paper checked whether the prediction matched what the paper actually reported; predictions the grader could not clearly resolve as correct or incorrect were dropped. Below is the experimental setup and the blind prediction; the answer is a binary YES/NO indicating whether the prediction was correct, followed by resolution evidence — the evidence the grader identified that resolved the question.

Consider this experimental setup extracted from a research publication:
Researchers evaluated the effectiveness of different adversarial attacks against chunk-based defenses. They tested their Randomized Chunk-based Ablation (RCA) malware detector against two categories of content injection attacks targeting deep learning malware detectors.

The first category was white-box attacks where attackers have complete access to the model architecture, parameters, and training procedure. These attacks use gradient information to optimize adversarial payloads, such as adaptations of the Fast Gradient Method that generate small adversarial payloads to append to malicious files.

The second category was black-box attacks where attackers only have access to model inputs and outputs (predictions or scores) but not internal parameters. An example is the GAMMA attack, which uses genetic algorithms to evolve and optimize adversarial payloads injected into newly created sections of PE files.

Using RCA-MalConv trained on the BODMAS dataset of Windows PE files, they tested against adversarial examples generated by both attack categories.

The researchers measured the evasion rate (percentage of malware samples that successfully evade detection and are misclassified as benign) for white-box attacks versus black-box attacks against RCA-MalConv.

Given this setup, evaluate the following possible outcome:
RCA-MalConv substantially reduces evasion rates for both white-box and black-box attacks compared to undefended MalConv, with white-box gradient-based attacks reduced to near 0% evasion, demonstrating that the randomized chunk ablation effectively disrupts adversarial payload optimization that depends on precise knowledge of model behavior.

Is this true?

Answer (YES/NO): NO